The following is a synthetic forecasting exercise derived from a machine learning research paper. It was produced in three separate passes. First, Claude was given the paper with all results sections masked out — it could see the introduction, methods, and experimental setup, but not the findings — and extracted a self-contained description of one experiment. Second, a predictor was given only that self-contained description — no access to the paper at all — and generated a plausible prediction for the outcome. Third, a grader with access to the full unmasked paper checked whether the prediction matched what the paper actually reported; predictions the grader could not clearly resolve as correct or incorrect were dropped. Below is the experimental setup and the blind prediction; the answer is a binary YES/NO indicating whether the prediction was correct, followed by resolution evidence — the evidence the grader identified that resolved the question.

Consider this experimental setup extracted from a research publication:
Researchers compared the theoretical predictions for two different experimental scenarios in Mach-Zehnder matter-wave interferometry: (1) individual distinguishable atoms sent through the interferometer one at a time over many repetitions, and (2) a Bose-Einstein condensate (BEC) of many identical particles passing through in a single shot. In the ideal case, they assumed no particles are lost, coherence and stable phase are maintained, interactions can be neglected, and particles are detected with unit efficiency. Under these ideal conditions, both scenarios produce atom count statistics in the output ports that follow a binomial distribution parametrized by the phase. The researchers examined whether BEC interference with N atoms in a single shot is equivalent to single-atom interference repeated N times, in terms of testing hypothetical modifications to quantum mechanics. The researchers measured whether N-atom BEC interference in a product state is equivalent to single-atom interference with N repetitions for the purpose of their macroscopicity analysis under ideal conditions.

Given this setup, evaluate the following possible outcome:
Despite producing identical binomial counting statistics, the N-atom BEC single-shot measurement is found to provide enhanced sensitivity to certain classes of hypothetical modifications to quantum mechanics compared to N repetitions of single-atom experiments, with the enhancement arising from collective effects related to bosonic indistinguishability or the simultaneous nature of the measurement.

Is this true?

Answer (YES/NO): NO